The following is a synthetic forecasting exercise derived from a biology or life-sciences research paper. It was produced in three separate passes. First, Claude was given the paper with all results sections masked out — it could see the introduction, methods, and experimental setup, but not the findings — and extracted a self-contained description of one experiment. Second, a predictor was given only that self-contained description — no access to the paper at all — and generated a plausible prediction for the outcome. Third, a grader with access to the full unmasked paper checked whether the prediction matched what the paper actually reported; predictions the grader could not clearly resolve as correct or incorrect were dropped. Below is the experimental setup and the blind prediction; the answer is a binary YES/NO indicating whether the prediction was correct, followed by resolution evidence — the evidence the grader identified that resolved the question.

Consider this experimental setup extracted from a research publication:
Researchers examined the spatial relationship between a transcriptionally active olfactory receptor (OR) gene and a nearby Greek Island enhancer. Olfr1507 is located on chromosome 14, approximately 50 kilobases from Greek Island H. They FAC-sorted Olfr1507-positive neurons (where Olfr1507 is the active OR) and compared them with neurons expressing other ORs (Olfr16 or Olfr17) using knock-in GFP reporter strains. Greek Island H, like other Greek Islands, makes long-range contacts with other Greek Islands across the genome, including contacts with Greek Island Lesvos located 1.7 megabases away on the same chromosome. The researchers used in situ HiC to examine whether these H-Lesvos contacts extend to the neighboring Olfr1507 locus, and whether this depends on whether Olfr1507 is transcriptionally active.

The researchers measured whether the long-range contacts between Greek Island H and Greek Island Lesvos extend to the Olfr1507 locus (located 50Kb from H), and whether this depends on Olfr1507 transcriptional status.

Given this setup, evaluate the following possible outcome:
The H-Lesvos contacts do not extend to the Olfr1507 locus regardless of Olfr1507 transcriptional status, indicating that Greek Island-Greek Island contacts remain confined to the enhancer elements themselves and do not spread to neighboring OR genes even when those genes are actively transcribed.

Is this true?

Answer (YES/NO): NO